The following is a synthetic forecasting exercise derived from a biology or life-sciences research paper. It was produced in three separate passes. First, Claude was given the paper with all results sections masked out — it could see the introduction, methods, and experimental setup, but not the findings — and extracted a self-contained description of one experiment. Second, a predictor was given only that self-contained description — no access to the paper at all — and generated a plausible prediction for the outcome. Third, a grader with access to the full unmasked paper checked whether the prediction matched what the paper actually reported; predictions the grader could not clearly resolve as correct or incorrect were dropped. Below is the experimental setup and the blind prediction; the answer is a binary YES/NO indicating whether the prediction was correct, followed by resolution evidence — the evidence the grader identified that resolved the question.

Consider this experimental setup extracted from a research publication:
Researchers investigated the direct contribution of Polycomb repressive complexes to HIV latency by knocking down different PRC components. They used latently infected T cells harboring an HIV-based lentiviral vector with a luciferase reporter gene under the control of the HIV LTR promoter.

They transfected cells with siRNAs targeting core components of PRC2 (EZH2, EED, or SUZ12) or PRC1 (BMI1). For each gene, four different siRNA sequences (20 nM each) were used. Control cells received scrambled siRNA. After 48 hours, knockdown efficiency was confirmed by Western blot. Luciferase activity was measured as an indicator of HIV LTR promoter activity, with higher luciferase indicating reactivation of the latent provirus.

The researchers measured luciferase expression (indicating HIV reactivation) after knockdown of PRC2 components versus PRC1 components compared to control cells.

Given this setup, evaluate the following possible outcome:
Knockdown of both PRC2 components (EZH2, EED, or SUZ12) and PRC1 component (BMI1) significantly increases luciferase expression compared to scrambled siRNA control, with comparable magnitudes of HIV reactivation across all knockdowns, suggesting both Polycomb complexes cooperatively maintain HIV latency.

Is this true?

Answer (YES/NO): YES